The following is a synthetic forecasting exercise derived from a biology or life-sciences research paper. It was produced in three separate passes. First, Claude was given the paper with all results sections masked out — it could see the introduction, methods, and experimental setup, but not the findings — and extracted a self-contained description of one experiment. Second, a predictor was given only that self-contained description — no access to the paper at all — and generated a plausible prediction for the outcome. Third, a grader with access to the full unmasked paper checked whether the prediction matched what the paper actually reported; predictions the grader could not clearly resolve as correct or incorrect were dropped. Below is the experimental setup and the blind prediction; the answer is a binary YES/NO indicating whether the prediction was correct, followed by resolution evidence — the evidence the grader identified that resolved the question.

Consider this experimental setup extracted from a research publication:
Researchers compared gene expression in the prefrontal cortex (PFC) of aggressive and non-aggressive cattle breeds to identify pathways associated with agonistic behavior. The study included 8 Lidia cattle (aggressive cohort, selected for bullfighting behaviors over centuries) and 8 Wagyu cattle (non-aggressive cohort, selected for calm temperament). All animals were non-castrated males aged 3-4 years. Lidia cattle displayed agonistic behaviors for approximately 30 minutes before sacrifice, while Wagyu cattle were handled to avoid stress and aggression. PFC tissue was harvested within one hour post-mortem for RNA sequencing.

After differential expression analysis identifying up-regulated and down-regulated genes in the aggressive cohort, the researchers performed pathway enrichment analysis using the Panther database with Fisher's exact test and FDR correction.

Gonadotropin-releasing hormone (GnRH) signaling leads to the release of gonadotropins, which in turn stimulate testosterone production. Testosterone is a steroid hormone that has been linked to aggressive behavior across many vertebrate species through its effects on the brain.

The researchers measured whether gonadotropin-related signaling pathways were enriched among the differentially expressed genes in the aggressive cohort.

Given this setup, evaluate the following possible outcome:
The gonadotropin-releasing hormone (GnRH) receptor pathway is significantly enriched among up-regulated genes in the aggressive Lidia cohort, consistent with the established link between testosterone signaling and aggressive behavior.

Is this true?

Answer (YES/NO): YES